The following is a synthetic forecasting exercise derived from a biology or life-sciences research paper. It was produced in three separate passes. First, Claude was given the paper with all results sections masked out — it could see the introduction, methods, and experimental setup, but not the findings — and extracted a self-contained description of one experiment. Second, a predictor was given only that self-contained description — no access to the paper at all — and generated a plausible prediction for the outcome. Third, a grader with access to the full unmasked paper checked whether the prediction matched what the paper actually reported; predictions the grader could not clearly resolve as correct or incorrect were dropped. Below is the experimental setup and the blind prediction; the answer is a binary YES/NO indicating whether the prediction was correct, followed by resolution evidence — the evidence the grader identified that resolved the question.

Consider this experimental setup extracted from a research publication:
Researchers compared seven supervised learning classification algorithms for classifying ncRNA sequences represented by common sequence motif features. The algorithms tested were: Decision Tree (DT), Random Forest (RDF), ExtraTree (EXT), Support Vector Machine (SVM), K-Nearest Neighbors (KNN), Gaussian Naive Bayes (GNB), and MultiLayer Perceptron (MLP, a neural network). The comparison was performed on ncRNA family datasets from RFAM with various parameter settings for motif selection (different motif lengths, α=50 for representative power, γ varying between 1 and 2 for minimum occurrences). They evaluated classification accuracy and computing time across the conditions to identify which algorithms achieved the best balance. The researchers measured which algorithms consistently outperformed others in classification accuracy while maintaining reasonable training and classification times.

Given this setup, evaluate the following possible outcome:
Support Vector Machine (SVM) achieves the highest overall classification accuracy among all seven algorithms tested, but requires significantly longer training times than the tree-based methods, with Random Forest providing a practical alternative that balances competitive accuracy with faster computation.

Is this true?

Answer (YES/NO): NO